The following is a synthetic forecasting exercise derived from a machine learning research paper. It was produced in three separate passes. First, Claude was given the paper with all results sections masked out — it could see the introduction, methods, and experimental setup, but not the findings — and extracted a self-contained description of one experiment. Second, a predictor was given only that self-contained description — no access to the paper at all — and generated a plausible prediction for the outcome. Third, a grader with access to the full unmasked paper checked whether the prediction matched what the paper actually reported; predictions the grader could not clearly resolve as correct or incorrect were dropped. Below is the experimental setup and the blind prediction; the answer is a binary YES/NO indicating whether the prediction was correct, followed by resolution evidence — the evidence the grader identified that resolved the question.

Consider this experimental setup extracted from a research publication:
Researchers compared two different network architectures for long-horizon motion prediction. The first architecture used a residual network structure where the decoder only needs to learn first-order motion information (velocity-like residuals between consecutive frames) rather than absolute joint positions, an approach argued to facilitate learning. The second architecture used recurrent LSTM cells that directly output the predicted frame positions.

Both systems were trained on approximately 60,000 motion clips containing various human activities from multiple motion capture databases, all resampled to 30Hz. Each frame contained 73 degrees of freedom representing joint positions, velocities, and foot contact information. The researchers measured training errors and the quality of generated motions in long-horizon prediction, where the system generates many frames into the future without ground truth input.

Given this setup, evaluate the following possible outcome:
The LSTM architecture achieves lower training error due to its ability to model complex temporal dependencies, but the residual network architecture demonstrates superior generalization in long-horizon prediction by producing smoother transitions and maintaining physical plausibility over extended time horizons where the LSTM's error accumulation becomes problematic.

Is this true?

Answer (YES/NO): NO